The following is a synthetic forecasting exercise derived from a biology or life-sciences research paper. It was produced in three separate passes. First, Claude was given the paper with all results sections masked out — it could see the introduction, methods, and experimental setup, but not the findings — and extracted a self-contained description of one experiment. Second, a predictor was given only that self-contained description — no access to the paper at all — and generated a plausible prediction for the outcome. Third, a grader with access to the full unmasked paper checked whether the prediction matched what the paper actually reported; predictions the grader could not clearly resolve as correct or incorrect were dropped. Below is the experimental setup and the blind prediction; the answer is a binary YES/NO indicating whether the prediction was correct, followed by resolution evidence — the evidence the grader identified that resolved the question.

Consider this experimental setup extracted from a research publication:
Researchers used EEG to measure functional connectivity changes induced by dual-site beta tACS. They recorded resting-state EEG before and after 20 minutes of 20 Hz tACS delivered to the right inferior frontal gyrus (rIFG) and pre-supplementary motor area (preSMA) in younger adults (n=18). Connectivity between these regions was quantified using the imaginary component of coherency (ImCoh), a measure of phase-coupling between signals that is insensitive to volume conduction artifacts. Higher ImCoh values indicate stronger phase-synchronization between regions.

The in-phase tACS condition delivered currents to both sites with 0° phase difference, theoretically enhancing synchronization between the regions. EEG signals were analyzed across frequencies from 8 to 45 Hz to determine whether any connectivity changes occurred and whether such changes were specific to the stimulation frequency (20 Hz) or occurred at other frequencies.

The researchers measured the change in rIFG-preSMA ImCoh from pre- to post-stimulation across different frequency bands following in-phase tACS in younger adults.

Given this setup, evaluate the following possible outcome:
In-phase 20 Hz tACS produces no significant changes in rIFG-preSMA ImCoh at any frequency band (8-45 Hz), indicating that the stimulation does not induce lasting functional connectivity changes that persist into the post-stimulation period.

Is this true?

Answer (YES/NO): YES